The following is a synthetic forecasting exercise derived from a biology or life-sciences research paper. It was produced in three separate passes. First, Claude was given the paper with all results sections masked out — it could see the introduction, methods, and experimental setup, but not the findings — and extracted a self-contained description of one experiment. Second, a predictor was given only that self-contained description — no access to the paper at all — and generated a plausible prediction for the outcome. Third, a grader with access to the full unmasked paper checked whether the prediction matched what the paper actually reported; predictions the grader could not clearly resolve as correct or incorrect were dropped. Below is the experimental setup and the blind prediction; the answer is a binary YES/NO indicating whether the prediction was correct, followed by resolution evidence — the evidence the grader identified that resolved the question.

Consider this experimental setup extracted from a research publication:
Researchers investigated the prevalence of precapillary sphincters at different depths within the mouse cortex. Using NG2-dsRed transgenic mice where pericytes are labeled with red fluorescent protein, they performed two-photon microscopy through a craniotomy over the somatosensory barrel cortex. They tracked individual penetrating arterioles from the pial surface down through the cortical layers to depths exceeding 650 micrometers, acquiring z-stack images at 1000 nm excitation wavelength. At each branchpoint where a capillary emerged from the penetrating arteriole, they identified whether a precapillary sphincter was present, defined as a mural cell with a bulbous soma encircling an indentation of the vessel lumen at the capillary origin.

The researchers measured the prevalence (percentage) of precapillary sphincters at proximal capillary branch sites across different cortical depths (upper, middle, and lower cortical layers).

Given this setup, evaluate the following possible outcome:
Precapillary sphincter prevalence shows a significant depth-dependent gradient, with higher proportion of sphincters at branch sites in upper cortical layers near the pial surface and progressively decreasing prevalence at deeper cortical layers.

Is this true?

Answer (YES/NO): YES